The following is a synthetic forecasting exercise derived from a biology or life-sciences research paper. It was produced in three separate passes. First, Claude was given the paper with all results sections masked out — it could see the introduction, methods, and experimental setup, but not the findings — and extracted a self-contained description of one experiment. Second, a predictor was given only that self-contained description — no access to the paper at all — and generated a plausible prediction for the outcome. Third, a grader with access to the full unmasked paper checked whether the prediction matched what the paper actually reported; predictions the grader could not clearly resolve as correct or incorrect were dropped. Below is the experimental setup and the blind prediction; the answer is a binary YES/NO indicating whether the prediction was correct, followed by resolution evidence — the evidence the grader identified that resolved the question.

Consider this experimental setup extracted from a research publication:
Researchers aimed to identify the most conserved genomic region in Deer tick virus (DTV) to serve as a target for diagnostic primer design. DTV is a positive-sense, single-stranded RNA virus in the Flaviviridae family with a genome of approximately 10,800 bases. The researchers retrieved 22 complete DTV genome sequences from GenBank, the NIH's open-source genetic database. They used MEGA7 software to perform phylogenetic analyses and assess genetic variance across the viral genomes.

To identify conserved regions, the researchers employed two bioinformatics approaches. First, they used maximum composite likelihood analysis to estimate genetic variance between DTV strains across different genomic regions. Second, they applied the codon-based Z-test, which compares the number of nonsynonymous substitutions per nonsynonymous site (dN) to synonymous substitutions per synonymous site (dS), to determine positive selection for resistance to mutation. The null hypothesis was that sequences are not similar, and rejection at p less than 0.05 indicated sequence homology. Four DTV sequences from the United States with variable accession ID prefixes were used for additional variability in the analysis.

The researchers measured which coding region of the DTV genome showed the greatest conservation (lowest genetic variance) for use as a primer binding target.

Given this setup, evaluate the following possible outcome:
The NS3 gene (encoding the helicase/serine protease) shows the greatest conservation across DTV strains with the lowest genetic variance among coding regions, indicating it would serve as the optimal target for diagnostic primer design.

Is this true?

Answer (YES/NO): NO